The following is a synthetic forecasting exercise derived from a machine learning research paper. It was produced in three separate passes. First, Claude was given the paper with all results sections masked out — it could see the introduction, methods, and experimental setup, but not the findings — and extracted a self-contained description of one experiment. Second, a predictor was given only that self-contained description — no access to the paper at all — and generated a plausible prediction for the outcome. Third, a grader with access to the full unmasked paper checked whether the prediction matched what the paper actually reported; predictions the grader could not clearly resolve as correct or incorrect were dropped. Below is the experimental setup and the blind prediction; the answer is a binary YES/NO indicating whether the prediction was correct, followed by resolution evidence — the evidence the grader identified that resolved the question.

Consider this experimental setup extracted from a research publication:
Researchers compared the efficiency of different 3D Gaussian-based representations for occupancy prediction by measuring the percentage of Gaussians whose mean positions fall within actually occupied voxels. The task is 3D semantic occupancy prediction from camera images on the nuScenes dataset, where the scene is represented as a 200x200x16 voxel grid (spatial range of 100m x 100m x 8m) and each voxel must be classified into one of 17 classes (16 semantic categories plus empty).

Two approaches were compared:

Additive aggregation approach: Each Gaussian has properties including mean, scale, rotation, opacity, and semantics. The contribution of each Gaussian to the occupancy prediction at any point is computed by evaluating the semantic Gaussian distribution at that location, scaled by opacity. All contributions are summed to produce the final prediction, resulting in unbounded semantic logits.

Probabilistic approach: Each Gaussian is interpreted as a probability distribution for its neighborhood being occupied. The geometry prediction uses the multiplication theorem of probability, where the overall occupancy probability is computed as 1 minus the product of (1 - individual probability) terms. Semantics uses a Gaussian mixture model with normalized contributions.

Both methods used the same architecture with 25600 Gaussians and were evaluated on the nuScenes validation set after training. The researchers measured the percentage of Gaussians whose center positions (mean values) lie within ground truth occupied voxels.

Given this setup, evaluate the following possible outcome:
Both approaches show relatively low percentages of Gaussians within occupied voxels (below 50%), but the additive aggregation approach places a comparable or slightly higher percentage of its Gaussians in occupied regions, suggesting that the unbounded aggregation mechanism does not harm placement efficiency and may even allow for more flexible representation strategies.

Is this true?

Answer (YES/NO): NO